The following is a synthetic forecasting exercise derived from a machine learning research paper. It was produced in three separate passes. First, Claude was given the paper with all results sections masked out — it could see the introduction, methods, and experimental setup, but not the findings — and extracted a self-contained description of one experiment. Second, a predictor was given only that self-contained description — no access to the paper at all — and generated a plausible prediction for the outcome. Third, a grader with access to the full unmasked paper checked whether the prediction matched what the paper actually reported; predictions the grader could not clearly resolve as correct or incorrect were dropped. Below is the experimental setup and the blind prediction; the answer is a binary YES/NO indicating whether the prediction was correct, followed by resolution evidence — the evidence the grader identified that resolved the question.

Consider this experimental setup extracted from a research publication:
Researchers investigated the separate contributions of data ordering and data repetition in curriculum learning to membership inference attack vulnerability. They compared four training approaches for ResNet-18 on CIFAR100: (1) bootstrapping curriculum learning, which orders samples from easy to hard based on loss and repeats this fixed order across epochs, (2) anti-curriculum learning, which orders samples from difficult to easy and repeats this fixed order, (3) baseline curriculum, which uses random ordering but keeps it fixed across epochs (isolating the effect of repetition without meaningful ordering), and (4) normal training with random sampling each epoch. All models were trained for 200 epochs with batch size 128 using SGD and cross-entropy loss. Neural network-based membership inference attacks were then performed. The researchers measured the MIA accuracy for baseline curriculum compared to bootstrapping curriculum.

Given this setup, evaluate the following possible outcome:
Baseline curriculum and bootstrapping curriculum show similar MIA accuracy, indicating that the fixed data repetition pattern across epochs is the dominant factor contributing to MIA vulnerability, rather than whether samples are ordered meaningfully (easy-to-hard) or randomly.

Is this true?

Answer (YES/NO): NO